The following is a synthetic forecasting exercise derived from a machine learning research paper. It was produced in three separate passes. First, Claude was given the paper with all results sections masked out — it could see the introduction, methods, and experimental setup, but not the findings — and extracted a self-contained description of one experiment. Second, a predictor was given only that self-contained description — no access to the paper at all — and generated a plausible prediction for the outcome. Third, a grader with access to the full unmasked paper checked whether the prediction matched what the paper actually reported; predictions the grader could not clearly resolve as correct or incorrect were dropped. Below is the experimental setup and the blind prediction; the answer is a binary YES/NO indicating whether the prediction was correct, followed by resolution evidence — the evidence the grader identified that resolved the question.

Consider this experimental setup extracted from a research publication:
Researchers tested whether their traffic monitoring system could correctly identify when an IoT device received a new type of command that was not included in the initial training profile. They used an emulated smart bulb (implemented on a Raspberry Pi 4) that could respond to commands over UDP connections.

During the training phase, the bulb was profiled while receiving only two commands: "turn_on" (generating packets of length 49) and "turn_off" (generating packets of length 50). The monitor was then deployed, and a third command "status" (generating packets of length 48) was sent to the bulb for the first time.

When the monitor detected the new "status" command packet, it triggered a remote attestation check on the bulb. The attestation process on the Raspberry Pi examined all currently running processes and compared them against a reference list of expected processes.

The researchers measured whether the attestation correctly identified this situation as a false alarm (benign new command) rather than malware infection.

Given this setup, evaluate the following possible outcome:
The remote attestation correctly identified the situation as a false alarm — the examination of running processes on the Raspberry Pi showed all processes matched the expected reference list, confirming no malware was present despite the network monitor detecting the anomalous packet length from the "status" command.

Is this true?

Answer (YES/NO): YES